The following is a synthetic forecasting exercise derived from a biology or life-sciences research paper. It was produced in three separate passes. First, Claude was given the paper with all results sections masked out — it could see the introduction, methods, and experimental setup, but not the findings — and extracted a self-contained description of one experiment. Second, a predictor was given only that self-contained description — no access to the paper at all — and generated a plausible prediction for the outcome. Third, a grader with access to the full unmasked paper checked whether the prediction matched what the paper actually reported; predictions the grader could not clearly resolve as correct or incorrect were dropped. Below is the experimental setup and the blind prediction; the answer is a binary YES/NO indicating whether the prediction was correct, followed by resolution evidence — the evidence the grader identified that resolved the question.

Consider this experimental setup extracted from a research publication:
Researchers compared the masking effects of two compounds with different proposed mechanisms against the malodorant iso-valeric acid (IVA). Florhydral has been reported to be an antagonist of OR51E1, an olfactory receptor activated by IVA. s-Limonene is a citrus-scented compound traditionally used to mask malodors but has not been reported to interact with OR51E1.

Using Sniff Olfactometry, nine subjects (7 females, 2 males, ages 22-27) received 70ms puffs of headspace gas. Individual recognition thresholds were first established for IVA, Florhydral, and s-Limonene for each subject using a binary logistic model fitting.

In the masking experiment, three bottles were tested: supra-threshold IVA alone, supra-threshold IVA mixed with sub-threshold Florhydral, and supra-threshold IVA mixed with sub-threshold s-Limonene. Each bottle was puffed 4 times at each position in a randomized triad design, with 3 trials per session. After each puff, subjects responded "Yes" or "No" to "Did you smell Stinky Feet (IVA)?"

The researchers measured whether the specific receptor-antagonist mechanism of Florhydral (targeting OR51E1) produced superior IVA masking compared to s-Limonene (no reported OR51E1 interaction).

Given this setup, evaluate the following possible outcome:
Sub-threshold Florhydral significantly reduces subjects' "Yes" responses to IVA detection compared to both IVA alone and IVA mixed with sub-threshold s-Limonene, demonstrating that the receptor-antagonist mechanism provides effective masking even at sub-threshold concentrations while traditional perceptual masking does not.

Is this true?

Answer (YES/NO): NO